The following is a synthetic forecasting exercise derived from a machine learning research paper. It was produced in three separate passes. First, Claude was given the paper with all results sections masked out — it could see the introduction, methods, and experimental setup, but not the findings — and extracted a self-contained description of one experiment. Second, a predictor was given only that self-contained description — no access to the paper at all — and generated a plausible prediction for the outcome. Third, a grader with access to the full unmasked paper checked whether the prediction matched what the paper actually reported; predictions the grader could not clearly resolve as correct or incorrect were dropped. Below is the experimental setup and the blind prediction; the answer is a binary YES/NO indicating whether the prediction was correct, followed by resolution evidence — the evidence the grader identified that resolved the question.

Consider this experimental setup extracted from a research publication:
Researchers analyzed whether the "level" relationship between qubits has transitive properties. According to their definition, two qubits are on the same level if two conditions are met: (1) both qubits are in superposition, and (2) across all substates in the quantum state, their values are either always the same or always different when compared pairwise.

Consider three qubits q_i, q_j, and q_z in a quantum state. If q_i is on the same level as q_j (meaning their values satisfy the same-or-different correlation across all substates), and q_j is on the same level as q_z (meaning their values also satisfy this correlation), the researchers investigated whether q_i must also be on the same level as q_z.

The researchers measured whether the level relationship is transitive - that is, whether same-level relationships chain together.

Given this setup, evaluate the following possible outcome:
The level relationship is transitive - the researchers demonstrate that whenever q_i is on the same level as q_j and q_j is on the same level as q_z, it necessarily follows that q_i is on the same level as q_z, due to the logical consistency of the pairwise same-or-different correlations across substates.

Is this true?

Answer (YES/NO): YES